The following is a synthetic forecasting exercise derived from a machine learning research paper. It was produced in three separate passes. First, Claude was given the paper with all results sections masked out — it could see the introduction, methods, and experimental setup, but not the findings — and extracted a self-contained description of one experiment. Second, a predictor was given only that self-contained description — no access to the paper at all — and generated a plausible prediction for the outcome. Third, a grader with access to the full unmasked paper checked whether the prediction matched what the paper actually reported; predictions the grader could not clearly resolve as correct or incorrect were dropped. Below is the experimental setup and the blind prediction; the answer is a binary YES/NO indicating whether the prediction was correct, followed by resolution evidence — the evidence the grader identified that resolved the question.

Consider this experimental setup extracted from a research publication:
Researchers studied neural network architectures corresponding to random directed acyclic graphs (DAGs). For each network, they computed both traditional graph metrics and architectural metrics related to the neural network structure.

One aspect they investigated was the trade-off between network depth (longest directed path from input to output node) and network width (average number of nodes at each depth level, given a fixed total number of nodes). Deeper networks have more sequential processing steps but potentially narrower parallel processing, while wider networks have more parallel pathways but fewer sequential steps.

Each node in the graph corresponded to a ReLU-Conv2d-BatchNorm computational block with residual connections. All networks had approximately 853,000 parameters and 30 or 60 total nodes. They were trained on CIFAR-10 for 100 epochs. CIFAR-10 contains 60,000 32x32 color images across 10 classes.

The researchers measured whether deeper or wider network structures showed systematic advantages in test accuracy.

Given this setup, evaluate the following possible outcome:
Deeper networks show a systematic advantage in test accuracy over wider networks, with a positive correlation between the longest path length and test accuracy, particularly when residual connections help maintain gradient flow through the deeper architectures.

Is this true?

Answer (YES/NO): NO